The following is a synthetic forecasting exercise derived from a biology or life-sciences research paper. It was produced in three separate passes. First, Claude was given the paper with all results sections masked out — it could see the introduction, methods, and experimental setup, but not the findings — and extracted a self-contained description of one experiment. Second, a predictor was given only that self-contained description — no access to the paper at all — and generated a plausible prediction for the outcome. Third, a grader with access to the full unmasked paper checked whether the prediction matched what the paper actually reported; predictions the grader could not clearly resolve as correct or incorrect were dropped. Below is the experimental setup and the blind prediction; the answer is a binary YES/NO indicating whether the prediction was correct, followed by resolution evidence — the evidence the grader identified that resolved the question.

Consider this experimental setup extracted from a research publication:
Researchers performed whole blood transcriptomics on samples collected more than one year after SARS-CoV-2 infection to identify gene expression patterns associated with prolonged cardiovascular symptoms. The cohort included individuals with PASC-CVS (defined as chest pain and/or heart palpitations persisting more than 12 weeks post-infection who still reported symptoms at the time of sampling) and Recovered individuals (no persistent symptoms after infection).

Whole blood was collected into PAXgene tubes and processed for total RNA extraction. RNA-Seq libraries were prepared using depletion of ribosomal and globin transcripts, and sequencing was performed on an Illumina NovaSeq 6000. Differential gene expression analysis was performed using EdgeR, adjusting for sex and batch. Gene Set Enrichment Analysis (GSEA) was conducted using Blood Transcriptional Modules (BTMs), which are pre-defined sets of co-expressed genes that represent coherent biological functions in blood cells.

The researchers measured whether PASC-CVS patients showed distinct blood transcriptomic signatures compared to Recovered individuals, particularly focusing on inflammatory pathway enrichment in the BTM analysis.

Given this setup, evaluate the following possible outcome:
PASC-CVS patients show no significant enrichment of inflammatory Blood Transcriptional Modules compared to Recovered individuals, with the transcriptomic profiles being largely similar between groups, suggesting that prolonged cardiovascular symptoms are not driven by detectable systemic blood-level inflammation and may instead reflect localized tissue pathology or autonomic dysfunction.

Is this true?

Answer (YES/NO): NO